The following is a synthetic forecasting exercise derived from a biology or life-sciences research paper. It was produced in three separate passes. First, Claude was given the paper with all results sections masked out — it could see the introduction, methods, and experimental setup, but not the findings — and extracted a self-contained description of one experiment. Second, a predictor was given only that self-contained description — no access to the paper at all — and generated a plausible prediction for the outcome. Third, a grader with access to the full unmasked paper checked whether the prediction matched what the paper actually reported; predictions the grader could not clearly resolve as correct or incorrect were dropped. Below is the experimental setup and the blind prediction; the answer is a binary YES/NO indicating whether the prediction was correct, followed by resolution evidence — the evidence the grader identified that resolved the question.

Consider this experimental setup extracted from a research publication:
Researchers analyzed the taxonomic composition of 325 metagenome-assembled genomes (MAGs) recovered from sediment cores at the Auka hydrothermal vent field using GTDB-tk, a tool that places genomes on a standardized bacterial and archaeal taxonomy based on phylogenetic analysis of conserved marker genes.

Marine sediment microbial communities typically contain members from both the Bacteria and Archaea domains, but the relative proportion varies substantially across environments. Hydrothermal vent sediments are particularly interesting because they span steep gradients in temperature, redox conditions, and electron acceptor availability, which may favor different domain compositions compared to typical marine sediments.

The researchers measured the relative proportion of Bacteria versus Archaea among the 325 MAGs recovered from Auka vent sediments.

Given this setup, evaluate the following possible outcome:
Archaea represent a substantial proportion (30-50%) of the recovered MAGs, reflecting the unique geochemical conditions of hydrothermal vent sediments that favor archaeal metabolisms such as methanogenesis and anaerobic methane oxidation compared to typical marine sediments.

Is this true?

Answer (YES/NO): YES